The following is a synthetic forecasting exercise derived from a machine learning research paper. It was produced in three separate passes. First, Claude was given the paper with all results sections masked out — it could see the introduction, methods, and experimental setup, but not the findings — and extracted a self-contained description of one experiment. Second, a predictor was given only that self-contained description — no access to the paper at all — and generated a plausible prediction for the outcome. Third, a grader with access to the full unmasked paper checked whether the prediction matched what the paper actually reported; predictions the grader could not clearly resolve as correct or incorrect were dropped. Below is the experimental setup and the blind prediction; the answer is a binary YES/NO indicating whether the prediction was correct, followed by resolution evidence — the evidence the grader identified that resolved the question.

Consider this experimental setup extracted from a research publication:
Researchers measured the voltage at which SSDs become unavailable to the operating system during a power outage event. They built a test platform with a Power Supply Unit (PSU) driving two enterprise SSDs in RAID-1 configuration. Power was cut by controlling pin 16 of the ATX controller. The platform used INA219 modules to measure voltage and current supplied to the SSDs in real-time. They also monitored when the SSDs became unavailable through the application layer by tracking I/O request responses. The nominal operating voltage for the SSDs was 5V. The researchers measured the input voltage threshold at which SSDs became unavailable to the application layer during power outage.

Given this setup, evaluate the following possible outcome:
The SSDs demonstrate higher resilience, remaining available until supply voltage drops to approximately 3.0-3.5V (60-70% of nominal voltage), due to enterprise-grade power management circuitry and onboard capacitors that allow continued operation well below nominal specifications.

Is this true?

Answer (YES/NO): NO